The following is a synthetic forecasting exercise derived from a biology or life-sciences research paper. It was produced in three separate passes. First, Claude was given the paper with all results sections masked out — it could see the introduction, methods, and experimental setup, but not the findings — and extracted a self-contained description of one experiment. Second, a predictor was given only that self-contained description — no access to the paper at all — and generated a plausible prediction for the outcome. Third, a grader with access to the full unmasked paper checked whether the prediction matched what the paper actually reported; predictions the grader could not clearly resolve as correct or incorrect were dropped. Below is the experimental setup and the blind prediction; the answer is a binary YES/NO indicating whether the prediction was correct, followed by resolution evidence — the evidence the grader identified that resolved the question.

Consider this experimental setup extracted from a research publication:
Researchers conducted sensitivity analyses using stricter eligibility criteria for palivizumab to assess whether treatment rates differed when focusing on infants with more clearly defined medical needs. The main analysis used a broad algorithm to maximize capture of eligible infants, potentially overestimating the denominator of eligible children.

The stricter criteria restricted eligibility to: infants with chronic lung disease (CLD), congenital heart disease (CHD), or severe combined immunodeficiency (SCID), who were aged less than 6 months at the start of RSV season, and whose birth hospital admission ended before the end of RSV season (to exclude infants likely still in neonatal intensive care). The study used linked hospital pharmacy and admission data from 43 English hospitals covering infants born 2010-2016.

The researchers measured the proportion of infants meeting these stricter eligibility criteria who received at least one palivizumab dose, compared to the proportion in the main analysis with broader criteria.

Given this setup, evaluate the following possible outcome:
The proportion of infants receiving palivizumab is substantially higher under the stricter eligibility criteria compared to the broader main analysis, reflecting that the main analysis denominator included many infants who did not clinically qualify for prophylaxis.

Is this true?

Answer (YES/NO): NO